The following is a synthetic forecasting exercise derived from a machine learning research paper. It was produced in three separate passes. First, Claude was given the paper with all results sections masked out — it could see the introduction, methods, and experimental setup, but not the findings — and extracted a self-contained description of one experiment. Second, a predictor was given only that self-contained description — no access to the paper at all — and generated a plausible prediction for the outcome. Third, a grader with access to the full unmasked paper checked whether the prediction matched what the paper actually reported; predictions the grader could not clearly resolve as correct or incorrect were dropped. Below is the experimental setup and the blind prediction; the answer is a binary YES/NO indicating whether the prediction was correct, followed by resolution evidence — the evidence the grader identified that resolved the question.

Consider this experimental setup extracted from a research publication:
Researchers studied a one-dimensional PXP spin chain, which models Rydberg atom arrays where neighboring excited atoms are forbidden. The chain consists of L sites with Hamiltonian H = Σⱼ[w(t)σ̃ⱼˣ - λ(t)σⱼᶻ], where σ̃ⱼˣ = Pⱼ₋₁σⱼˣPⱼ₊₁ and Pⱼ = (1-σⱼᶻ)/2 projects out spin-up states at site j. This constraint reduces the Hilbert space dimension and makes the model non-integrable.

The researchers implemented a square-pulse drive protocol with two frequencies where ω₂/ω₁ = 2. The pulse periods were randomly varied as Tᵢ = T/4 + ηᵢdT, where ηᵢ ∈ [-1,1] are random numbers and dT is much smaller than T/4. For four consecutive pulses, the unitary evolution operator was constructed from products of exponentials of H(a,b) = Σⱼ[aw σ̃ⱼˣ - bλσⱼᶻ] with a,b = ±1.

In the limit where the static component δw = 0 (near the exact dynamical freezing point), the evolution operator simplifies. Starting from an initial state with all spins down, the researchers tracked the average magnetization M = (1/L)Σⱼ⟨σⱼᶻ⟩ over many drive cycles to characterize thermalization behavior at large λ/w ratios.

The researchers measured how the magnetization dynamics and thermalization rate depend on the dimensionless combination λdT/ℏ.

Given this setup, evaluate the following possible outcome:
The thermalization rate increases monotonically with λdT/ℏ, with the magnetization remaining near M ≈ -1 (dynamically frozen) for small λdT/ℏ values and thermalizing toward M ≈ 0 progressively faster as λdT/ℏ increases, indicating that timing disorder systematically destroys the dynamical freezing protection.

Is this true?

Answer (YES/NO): NO